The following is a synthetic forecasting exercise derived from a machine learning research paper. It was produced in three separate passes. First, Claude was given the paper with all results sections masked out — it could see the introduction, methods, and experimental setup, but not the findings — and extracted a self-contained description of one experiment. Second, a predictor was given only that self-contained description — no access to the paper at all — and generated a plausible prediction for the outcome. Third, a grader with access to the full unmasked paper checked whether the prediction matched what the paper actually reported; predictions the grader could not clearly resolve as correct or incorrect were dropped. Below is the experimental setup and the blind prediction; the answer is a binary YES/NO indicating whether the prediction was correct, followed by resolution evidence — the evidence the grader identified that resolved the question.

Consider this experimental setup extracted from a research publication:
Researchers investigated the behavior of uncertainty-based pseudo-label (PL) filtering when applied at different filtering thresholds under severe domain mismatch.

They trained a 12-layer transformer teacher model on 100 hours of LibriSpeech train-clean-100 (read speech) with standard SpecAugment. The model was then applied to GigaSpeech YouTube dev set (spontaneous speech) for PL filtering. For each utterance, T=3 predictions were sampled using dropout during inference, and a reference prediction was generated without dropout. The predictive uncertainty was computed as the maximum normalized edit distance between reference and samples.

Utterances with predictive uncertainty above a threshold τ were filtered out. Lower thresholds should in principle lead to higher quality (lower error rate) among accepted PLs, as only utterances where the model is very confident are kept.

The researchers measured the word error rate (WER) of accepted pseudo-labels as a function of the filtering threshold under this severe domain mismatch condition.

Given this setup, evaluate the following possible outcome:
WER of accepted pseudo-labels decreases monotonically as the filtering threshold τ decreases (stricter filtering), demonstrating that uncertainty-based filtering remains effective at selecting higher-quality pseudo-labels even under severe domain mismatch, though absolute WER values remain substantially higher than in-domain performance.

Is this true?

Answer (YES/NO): NO